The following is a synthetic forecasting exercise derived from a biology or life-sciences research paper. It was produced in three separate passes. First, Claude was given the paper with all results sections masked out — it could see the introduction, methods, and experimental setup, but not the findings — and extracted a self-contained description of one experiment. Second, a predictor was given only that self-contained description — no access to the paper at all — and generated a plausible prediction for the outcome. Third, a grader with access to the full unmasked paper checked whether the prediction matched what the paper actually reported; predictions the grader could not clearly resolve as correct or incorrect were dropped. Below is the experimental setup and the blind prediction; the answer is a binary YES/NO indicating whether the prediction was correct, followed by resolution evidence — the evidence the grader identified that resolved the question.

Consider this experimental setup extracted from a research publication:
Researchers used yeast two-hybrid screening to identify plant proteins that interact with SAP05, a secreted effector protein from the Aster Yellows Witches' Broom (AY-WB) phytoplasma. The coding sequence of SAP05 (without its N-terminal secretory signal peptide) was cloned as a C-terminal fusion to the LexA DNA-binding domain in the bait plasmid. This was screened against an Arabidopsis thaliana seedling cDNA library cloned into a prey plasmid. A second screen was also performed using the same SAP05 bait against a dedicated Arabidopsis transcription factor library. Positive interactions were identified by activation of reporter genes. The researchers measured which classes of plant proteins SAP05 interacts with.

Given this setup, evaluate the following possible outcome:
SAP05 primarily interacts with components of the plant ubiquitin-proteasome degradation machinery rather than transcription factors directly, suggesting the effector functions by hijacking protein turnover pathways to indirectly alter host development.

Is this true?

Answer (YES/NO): NO